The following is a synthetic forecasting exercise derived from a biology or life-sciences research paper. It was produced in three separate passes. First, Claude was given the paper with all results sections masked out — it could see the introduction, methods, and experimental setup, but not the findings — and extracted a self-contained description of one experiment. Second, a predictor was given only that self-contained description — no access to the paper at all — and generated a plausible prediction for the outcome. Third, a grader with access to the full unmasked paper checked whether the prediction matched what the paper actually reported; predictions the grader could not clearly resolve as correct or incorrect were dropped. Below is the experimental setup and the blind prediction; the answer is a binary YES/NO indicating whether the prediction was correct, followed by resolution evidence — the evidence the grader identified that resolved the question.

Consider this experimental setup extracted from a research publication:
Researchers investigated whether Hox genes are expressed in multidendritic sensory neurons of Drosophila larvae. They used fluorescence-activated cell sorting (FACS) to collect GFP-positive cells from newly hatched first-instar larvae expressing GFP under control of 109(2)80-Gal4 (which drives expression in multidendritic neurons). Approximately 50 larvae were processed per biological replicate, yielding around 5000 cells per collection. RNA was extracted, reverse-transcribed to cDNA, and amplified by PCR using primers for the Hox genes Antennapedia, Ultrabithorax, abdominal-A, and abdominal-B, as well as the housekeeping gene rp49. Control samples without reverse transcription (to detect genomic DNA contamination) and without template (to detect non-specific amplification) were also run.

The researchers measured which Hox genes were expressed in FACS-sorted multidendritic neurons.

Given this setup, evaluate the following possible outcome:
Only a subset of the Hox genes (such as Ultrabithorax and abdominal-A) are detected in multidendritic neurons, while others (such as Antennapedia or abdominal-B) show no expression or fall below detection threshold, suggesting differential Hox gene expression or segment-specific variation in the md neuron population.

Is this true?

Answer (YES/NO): NO